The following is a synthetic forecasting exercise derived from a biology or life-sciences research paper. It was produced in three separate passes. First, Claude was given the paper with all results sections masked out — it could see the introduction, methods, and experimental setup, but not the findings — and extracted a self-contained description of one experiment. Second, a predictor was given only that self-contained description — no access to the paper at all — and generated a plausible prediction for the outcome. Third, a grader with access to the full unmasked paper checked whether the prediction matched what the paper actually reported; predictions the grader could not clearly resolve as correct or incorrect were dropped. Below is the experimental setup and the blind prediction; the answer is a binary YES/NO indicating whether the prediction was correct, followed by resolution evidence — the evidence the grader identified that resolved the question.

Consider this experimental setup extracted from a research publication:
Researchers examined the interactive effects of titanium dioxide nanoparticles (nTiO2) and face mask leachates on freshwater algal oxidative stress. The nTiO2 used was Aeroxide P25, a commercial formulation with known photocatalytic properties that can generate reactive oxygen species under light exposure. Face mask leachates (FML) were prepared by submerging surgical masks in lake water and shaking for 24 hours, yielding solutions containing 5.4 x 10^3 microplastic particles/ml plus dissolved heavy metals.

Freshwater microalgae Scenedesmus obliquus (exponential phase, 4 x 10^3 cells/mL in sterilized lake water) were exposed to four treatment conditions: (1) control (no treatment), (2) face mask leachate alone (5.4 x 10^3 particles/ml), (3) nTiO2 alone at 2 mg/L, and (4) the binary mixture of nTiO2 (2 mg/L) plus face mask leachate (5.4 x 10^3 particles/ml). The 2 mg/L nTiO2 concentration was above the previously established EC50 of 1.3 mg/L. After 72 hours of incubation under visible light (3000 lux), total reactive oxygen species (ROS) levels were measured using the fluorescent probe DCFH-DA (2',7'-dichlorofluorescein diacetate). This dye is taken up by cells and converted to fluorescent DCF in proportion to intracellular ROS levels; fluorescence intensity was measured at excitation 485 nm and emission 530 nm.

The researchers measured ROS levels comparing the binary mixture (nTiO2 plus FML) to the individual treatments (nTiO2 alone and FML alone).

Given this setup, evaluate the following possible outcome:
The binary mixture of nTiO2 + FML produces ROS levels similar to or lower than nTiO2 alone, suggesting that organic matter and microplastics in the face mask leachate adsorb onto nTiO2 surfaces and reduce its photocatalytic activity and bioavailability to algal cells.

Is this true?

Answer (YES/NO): NO